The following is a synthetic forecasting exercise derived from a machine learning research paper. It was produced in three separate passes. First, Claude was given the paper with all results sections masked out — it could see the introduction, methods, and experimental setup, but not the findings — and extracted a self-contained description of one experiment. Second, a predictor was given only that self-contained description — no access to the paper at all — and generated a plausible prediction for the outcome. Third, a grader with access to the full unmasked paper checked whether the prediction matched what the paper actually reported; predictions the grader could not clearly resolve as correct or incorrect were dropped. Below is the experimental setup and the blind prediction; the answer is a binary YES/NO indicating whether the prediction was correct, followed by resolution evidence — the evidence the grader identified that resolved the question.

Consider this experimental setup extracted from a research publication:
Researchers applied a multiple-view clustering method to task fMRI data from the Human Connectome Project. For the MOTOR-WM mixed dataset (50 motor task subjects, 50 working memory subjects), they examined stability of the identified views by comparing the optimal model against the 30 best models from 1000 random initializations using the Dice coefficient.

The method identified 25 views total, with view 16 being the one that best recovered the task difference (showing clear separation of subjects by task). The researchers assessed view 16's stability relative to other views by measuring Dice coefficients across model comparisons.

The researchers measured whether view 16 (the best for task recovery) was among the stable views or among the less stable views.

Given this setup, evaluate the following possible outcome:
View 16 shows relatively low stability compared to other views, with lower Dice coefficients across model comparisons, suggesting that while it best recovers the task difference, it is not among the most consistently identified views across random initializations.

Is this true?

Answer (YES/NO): NO